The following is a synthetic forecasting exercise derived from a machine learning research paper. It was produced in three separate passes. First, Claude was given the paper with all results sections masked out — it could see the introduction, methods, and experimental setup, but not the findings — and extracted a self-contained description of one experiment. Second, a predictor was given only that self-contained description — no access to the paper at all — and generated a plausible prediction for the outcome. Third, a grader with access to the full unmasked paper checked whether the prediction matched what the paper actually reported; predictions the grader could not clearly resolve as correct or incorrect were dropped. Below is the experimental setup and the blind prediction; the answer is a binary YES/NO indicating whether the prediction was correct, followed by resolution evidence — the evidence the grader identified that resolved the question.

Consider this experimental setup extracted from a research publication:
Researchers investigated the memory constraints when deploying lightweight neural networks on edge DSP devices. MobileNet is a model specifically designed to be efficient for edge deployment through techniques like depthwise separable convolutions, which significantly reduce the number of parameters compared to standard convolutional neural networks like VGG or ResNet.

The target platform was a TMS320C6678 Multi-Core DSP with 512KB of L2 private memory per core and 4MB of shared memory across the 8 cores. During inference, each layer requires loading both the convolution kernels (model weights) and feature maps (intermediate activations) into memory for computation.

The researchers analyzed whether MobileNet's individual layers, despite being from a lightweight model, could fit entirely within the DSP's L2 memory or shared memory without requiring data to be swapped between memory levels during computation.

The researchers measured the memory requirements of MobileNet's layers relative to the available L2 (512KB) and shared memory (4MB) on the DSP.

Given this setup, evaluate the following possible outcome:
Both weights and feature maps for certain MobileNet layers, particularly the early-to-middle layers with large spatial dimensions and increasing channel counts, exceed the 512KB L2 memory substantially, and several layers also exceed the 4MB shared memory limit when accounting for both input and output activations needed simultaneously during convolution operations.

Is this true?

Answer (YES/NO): NO